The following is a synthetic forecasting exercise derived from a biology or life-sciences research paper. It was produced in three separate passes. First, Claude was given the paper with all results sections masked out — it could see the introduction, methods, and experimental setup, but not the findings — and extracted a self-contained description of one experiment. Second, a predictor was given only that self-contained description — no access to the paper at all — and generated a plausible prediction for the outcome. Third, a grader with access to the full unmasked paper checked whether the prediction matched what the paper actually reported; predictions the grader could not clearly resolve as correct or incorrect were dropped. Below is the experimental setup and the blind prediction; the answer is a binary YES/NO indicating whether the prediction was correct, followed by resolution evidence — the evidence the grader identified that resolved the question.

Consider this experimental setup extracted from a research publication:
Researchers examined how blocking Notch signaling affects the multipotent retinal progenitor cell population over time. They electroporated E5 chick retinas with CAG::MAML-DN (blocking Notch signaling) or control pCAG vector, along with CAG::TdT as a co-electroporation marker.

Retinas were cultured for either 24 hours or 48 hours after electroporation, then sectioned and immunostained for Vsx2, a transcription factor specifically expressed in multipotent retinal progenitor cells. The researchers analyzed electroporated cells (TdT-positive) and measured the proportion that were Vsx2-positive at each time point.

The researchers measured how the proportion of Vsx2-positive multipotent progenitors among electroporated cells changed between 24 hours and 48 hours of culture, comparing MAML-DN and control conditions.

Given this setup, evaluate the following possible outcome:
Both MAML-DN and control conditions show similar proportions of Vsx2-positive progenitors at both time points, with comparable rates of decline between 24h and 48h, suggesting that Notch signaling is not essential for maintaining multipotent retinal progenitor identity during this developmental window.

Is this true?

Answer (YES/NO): NO